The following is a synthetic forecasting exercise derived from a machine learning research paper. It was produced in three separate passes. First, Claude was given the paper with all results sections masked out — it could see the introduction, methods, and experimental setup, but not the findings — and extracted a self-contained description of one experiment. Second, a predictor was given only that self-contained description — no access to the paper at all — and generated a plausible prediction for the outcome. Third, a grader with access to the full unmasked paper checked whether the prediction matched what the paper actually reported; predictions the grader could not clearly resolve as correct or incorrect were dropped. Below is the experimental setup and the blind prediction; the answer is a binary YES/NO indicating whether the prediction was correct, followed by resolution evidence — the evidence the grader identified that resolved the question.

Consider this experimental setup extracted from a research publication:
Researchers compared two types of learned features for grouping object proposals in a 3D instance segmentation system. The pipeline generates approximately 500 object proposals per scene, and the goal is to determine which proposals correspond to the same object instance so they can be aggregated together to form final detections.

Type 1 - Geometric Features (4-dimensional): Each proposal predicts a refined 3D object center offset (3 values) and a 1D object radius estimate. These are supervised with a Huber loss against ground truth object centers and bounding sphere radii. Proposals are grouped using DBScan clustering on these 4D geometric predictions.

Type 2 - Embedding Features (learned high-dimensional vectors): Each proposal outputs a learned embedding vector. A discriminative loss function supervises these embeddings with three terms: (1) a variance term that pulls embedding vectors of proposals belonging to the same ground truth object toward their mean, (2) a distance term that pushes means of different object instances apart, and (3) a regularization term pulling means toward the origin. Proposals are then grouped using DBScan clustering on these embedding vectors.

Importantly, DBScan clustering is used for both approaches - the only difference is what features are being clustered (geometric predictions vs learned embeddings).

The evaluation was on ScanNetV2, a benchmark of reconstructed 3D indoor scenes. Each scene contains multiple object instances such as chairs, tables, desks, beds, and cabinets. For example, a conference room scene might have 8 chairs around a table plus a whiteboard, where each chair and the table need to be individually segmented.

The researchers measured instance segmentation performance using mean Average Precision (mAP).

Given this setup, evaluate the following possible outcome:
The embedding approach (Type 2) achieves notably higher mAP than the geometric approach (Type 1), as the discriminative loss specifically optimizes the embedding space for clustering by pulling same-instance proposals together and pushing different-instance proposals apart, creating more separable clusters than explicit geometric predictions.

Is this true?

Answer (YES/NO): NO